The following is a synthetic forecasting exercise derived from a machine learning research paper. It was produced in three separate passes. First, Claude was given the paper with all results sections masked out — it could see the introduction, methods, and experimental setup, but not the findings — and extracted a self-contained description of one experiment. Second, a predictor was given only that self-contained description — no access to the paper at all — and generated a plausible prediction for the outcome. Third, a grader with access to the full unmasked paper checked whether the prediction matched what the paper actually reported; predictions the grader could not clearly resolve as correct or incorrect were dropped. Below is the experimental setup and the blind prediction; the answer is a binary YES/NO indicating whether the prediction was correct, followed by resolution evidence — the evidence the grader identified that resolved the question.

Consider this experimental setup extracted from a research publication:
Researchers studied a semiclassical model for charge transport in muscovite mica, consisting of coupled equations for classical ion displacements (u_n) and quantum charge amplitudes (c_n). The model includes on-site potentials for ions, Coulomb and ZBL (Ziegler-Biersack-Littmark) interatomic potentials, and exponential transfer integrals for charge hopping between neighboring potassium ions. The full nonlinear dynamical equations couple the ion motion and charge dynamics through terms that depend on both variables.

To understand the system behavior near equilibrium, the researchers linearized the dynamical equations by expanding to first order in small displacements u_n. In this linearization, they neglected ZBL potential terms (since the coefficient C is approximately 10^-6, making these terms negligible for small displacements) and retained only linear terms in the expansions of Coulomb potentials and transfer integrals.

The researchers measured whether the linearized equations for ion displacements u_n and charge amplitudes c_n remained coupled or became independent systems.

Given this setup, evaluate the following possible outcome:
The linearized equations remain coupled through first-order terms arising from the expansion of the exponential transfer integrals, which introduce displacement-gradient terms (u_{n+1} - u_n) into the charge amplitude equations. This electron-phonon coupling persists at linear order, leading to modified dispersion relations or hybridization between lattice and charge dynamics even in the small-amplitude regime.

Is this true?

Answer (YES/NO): NO